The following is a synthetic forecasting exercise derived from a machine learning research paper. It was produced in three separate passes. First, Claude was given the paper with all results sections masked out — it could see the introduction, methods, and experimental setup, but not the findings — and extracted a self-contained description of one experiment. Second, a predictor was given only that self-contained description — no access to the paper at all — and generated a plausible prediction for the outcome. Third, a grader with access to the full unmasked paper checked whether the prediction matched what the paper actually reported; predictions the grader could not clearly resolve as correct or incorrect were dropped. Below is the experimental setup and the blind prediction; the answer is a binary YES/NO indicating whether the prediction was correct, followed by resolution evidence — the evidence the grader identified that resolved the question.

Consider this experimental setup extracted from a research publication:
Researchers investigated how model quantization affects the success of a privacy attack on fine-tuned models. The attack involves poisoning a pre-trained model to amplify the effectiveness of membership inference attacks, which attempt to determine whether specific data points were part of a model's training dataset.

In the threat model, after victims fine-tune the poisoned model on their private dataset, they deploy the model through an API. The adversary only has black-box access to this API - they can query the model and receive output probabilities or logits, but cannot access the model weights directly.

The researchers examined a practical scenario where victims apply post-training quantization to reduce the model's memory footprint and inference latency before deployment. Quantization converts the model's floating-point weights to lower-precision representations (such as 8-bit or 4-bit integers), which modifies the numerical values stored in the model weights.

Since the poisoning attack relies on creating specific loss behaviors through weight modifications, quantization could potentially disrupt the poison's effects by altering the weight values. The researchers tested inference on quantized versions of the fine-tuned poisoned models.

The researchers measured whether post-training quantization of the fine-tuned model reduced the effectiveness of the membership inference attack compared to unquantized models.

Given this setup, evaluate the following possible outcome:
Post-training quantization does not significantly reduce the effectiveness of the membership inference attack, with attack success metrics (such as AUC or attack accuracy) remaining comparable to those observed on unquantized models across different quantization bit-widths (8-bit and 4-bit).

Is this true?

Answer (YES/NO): NO